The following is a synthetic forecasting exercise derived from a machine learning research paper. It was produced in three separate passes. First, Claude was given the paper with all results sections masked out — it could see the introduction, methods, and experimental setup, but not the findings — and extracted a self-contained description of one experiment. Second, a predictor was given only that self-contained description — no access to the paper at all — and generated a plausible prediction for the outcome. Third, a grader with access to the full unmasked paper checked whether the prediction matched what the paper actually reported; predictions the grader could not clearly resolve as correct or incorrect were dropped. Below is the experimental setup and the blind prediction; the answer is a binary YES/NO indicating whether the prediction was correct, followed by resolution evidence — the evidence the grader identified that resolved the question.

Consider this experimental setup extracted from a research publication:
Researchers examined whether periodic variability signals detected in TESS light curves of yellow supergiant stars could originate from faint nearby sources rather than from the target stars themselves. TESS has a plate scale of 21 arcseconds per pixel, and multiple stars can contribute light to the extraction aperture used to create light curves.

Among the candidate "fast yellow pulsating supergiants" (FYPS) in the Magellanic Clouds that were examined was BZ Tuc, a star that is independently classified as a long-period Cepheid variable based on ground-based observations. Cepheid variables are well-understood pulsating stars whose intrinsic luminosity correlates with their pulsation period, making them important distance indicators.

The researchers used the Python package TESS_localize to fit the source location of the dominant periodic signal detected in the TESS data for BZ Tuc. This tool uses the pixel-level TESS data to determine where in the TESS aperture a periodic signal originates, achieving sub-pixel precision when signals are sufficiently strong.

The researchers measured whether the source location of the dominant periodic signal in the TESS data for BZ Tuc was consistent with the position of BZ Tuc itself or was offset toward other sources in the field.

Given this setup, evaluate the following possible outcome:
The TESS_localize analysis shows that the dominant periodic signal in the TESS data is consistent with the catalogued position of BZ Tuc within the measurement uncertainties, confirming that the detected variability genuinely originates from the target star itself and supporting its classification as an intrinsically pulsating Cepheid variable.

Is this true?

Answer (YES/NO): NO